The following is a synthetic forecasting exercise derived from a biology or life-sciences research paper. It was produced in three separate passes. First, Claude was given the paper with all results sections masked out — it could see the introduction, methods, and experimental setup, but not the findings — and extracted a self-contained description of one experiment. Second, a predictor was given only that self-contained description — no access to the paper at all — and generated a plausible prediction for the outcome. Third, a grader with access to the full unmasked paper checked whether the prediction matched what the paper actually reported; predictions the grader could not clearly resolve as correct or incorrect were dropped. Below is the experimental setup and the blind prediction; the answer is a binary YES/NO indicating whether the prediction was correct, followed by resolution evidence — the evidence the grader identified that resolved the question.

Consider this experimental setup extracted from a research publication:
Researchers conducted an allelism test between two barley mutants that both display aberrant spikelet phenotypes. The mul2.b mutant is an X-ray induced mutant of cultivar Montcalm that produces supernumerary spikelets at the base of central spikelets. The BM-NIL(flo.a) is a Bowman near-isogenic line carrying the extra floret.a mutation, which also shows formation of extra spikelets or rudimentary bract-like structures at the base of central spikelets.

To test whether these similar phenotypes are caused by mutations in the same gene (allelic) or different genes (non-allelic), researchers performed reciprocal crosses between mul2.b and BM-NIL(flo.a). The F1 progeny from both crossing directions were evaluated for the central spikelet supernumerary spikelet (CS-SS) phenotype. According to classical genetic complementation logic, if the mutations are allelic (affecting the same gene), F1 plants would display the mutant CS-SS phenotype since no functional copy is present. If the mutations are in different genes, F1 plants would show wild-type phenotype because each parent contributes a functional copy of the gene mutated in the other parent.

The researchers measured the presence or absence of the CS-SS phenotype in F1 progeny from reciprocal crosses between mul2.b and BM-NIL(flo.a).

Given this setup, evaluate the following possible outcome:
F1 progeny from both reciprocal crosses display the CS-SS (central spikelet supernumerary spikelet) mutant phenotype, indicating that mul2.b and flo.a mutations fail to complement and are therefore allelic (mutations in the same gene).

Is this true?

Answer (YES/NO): NO